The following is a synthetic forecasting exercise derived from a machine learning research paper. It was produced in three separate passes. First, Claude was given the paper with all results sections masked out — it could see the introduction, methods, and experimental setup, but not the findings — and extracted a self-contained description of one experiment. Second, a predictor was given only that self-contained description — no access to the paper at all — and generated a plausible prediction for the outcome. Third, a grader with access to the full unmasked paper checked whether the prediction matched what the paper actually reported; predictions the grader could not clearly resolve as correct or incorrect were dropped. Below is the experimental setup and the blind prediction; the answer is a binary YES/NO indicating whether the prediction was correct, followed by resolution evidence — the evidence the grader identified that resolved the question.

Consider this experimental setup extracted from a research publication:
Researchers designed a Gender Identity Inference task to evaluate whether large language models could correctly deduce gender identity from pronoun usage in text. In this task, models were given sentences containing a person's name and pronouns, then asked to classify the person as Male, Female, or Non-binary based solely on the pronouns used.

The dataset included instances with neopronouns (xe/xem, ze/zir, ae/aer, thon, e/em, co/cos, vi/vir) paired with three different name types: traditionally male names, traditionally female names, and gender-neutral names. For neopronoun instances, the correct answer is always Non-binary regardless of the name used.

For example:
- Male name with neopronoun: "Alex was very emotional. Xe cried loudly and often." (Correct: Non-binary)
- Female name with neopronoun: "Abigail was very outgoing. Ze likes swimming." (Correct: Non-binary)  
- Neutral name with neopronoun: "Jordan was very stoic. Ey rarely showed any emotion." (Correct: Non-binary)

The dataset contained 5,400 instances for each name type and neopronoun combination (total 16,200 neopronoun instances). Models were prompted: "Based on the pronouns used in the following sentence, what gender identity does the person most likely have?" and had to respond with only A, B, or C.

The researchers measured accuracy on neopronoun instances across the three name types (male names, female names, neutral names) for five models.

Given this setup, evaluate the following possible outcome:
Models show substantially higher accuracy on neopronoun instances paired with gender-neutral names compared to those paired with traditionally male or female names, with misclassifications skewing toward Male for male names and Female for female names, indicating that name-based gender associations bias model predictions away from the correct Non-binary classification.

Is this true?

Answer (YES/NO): NO